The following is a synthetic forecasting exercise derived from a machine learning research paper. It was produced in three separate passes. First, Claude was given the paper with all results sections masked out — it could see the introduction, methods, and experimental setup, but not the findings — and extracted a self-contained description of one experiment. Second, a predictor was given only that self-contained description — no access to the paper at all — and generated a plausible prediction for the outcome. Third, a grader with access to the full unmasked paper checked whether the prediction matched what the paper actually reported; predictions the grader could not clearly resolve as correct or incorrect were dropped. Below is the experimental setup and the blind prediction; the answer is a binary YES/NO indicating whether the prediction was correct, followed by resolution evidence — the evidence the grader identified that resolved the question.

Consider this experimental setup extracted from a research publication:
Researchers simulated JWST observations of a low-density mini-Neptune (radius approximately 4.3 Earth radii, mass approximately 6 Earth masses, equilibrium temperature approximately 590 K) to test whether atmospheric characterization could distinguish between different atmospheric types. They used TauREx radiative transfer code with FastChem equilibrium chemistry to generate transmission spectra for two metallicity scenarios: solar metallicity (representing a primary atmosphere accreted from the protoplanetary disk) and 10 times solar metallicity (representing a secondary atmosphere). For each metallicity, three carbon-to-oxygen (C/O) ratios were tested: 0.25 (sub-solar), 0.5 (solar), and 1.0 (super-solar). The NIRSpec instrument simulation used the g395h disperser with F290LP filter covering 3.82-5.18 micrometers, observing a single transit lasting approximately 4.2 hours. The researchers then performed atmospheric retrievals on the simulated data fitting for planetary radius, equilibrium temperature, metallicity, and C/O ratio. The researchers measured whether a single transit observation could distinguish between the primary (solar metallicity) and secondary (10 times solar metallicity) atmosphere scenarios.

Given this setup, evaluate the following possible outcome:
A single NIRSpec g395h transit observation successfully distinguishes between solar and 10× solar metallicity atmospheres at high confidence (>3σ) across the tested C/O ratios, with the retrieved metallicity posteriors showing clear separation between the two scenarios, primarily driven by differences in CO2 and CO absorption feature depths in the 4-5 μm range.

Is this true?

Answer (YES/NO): NO